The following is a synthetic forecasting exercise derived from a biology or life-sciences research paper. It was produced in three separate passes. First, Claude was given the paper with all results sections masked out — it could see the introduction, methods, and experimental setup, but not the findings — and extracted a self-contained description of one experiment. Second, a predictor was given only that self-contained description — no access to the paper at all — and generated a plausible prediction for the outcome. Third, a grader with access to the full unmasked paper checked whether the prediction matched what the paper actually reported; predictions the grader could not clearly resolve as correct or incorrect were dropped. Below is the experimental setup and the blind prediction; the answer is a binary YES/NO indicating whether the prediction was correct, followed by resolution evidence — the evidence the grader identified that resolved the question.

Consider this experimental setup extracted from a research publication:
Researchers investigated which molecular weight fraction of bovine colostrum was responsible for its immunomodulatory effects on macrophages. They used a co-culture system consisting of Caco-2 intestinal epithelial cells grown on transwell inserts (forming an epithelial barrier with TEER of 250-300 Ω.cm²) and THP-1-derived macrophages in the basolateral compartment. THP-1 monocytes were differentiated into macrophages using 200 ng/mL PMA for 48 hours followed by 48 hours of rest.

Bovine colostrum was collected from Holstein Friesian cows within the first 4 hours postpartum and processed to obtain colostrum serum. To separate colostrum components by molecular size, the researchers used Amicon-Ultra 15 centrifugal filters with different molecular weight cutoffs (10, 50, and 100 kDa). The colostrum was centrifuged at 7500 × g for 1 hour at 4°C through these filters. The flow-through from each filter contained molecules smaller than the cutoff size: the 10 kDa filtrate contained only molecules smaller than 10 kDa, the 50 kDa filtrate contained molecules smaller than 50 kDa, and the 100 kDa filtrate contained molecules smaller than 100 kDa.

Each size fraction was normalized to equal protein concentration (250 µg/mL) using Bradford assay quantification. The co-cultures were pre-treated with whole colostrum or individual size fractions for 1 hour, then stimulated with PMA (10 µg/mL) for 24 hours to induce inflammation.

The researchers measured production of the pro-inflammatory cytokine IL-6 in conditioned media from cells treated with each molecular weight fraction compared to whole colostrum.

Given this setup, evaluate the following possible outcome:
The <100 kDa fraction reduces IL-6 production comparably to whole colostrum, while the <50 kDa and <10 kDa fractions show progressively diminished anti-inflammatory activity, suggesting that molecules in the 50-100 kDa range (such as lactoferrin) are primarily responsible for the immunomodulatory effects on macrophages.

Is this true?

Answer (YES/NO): NO